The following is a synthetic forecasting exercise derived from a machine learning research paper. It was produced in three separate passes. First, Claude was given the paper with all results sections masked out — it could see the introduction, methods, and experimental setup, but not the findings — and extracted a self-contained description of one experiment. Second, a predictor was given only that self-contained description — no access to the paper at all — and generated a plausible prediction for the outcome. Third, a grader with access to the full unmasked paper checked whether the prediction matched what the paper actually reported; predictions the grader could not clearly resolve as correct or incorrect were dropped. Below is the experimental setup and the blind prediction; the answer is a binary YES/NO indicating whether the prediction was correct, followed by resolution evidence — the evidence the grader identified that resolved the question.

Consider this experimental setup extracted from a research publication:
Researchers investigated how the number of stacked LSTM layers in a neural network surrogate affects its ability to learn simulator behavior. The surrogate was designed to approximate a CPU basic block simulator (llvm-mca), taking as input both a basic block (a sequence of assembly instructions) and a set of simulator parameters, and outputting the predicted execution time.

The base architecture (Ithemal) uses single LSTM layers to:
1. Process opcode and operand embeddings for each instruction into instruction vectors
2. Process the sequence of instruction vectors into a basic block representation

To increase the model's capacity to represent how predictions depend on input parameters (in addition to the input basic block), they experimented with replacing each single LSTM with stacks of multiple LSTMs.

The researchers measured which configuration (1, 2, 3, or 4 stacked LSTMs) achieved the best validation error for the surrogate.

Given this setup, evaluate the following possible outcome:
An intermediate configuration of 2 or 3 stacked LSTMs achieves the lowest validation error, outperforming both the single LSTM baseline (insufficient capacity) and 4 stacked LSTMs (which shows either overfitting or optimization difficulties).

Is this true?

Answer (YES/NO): NO